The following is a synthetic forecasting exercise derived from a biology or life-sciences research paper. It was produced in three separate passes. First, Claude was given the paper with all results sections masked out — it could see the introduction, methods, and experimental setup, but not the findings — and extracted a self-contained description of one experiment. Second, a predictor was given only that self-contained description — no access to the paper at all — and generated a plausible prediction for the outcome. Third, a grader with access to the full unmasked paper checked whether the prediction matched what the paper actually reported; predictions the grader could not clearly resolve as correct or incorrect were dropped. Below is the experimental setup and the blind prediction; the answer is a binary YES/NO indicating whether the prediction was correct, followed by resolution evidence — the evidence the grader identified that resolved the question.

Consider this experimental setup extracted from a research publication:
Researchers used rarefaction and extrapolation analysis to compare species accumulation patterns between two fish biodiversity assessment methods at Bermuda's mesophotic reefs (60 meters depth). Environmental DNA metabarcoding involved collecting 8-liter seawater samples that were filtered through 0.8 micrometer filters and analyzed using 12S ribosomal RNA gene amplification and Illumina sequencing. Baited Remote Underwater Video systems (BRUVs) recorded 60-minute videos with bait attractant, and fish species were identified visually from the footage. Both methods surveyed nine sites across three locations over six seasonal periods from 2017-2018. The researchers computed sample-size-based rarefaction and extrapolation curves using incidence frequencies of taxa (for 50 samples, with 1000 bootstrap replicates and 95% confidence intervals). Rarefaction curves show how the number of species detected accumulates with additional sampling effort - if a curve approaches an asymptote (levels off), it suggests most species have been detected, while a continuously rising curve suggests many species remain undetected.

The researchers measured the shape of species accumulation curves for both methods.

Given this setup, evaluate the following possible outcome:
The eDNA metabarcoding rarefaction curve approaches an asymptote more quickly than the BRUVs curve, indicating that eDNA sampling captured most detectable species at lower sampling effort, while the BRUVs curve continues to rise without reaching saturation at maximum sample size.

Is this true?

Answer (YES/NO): NO